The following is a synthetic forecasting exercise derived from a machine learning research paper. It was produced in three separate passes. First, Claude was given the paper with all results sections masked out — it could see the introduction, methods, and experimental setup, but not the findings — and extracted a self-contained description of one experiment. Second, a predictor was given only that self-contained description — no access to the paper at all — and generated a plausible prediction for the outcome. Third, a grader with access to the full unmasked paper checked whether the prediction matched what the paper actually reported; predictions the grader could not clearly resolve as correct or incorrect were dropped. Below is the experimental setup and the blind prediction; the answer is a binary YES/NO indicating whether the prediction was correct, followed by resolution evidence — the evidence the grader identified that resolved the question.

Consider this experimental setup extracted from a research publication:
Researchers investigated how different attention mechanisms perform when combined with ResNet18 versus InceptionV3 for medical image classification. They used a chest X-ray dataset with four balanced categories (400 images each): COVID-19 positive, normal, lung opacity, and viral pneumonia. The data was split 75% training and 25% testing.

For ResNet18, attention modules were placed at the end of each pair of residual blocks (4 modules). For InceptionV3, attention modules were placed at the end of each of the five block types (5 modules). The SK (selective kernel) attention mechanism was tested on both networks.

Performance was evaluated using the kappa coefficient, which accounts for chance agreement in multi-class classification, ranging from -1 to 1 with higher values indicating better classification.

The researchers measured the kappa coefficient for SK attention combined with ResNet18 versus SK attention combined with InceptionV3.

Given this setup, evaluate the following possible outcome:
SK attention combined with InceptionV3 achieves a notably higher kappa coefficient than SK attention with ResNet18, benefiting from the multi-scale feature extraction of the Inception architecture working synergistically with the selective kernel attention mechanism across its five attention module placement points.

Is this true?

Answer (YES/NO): NO